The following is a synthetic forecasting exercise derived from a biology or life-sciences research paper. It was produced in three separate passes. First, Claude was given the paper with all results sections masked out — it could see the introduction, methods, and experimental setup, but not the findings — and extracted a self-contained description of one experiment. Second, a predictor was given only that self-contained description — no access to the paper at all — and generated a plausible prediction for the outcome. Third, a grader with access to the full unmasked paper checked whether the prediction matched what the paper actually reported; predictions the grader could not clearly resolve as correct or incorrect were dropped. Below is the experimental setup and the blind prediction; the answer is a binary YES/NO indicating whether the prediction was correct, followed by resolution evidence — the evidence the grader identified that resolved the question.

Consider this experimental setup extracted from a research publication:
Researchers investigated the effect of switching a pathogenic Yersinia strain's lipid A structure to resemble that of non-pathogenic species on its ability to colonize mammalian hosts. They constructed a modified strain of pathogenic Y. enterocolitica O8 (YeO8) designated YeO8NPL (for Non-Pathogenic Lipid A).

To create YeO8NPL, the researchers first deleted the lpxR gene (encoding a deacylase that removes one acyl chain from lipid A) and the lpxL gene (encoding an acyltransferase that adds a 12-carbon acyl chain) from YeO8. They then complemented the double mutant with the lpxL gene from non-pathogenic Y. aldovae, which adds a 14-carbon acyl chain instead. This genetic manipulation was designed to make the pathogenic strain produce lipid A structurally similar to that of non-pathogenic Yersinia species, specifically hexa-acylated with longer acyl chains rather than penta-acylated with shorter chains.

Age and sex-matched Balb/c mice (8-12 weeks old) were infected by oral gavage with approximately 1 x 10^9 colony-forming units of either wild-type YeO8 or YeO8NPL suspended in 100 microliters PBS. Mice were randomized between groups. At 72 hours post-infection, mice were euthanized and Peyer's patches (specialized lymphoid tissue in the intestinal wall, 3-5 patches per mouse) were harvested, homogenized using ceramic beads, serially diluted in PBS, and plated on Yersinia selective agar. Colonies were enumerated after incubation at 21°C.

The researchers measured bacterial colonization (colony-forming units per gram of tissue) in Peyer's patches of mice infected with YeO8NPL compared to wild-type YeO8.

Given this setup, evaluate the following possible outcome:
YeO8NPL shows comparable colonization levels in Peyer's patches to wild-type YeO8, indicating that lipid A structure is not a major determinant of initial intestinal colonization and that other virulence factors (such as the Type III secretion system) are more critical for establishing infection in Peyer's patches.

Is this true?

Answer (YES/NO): NO